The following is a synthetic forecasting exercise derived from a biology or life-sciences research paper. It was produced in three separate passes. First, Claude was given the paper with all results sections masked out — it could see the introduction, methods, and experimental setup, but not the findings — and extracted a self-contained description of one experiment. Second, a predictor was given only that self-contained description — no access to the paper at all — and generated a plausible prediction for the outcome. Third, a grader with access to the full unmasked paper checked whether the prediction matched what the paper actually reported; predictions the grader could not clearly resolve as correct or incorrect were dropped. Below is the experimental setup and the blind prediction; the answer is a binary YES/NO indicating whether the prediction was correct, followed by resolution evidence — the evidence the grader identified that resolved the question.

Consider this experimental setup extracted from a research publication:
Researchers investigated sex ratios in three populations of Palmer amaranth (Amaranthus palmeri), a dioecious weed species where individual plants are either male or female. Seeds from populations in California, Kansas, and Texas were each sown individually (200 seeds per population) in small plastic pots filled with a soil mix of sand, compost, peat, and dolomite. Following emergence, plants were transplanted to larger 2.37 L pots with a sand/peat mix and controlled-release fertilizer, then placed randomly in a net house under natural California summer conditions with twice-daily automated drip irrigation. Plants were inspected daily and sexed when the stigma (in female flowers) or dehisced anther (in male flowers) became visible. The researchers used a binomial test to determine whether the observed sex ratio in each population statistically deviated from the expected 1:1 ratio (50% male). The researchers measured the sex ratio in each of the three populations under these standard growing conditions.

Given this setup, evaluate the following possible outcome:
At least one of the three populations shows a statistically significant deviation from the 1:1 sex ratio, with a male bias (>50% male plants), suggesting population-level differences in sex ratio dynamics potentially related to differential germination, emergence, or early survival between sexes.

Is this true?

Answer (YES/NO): NO